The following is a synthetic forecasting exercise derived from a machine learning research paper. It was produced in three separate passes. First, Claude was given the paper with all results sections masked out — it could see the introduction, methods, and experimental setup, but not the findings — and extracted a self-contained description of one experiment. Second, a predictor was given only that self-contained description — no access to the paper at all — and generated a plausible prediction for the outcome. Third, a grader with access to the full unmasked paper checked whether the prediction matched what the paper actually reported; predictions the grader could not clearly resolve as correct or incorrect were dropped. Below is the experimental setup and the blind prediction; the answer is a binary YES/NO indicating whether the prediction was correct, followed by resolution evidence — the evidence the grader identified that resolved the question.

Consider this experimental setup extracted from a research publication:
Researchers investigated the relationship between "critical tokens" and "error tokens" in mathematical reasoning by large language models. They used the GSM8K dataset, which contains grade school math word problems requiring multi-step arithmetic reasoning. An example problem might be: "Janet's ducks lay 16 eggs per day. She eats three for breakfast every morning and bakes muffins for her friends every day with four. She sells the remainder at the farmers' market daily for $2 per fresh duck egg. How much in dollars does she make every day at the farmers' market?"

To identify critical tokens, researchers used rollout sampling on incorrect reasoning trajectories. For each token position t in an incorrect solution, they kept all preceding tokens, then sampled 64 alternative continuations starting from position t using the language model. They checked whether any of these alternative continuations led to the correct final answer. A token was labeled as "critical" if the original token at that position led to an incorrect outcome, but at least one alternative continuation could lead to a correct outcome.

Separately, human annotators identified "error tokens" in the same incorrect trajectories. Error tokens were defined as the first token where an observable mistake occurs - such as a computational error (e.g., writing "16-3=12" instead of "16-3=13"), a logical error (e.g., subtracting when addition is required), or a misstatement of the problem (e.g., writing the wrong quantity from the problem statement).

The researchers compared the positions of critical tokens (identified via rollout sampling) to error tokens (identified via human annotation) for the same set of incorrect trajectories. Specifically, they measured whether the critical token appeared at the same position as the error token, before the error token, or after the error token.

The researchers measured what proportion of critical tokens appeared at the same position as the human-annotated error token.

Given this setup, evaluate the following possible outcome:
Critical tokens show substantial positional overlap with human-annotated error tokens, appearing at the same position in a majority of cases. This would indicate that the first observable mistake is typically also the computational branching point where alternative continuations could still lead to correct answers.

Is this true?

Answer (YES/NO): NO